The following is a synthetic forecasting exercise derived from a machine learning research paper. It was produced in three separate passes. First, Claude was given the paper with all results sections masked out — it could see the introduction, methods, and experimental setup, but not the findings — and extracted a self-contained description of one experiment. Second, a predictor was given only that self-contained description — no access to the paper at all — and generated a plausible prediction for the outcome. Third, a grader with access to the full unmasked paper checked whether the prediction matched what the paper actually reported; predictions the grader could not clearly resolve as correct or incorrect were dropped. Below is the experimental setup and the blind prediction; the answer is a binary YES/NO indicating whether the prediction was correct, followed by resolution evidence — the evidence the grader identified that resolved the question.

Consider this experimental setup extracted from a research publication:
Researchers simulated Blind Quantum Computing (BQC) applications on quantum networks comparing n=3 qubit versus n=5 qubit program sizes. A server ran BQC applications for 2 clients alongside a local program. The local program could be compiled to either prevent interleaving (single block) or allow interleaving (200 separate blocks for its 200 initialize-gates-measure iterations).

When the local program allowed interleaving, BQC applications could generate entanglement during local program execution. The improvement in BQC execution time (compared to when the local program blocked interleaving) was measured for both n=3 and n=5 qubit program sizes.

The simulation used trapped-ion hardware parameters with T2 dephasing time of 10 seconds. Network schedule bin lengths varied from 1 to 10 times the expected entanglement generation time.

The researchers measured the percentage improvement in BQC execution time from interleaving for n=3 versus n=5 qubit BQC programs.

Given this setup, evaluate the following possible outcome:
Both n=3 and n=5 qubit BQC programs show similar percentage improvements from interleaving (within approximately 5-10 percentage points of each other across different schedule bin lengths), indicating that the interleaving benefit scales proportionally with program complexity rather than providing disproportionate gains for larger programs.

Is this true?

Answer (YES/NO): NO